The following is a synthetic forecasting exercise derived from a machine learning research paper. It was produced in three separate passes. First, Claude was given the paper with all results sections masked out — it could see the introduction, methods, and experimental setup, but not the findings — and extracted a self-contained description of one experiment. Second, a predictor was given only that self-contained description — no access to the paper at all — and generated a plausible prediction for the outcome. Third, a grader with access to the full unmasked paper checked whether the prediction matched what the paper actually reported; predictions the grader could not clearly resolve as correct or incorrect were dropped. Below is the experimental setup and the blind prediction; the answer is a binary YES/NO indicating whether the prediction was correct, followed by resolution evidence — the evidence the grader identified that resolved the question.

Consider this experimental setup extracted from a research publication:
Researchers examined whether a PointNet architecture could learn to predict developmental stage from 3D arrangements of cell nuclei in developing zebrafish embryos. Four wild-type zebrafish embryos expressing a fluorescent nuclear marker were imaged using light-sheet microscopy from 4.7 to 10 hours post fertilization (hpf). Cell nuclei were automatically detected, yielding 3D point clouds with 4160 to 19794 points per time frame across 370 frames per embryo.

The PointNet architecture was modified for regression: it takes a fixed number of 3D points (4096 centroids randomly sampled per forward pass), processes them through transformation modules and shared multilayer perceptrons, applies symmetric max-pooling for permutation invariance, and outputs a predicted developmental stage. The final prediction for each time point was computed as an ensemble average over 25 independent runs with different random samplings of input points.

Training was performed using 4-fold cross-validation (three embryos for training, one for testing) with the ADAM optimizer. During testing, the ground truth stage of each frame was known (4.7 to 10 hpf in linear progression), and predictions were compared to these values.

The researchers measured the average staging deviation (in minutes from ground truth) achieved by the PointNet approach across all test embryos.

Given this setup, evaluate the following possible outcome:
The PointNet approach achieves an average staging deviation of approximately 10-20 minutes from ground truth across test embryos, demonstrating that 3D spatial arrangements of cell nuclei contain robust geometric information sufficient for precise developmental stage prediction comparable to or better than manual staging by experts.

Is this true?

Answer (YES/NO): NO